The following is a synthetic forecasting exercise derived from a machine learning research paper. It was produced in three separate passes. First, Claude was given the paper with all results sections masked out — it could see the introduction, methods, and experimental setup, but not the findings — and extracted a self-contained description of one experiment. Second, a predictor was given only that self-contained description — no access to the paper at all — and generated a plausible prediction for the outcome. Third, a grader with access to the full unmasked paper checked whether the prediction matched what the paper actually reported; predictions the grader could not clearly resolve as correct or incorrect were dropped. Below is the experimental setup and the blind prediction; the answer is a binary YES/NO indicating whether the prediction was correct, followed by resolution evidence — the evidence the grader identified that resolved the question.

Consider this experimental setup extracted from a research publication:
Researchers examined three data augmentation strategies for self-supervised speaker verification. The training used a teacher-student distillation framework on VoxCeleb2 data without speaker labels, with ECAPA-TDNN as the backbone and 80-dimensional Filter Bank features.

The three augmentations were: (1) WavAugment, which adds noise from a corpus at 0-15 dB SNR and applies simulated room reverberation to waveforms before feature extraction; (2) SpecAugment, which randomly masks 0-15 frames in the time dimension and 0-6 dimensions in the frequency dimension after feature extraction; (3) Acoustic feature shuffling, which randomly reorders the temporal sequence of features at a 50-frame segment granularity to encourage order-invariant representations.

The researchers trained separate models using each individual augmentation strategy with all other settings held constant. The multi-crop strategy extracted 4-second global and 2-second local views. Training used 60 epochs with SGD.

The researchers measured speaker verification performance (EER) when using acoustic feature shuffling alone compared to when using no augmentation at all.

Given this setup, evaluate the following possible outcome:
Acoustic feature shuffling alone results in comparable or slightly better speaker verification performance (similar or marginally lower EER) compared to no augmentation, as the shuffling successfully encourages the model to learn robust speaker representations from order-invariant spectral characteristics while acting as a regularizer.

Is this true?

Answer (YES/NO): NO